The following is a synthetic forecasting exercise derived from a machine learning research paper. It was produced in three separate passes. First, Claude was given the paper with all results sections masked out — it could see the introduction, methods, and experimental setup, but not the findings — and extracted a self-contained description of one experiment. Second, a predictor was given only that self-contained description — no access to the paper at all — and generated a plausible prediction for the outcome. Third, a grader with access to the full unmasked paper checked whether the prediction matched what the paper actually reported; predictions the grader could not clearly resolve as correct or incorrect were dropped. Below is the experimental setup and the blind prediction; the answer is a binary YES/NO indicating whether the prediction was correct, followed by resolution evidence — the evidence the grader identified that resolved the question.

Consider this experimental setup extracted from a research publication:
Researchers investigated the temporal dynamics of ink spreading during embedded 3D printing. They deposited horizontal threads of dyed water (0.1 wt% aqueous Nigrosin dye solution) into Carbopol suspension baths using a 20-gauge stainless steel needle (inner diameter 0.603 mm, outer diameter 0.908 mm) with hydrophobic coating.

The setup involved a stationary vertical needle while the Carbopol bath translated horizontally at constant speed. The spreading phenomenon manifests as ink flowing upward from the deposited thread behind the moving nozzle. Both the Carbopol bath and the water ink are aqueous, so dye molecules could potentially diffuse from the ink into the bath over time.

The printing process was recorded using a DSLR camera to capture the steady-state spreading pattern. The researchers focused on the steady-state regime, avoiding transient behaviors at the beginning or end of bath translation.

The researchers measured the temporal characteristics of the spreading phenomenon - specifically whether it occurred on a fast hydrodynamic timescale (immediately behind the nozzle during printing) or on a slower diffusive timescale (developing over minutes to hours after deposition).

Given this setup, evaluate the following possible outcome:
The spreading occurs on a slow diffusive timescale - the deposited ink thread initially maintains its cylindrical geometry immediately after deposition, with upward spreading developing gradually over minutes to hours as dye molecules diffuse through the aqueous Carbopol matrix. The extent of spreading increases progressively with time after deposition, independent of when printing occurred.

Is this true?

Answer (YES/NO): NO